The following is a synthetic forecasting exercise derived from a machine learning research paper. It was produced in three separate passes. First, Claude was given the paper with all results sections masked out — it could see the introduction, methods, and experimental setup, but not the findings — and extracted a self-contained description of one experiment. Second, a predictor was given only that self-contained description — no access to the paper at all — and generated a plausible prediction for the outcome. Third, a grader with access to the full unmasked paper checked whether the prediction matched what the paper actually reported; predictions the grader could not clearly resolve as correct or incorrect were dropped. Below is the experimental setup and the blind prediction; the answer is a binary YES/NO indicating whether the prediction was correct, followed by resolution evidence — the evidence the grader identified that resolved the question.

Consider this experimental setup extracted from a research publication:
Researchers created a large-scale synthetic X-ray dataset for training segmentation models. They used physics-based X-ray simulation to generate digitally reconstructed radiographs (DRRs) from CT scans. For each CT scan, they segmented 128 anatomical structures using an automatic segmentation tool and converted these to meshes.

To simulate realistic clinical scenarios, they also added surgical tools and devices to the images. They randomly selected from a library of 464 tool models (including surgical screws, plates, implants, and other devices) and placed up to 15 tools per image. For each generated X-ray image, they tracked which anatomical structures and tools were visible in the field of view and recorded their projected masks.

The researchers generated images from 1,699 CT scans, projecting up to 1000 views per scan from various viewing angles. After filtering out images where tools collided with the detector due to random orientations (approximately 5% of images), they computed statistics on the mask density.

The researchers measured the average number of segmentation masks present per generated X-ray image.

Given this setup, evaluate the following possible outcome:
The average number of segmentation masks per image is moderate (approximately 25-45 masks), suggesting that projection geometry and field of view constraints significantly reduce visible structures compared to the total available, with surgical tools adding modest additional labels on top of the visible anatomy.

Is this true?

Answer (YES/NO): YES